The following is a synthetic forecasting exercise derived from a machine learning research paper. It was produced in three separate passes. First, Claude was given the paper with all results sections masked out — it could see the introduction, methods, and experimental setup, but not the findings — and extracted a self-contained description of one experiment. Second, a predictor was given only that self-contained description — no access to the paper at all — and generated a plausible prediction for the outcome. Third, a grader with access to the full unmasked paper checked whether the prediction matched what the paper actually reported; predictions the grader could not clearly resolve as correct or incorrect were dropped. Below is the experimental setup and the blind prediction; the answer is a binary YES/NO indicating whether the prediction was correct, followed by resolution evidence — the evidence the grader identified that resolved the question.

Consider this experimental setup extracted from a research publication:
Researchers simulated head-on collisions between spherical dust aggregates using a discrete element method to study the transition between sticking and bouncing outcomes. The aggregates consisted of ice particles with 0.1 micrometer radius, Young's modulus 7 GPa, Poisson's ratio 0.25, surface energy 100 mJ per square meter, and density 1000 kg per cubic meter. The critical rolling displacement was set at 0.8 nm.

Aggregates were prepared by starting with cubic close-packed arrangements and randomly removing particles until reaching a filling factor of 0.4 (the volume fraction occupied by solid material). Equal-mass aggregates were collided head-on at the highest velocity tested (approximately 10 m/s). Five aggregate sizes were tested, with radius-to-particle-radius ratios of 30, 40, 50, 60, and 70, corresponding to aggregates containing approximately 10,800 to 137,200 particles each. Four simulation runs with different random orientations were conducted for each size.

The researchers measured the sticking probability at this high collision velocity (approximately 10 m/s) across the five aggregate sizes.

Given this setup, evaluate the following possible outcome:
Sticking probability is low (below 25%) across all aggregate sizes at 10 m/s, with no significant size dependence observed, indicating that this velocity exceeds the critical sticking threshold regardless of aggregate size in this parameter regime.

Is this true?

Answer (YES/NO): NO